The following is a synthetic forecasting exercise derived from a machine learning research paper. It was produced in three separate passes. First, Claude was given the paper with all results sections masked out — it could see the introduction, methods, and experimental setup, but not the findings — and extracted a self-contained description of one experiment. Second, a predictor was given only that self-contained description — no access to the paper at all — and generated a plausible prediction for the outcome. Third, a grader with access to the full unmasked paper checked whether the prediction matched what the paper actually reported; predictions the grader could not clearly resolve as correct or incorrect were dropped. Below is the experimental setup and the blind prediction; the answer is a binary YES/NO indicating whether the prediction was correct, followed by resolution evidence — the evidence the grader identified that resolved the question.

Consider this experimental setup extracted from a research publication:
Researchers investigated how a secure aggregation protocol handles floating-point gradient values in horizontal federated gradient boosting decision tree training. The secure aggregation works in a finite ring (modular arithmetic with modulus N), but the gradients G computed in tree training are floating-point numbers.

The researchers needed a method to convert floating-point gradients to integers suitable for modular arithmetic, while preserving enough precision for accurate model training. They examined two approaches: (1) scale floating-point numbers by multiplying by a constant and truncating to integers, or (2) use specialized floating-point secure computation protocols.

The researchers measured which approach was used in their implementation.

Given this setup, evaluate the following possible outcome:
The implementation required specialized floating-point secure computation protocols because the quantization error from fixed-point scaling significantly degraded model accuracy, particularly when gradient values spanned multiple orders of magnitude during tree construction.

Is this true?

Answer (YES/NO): NO